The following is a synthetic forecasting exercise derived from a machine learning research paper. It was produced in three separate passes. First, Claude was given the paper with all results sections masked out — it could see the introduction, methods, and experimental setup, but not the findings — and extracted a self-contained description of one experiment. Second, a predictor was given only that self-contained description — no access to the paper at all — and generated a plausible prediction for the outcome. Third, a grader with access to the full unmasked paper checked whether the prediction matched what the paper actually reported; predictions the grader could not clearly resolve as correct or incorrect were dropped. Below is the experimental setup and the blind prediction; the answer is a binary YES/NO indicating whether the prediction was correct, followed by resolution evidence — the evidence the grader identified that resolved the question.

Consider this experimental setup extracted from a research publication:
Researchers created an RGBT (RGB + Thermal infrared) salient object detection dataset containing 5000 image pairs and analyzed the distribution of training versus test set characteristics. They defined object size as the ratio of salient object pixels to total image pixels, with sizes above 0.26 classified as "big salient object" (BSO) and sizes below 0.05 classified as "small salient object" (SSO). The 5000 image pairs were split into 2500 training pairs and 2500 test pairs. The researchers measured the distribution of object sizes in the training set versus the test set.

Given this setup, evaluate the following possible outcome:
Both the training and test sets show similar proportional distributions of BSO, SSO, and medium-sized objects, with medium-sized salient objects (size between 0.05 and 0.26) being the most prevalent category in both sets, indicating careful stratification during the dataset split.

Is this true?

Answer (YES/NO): NO